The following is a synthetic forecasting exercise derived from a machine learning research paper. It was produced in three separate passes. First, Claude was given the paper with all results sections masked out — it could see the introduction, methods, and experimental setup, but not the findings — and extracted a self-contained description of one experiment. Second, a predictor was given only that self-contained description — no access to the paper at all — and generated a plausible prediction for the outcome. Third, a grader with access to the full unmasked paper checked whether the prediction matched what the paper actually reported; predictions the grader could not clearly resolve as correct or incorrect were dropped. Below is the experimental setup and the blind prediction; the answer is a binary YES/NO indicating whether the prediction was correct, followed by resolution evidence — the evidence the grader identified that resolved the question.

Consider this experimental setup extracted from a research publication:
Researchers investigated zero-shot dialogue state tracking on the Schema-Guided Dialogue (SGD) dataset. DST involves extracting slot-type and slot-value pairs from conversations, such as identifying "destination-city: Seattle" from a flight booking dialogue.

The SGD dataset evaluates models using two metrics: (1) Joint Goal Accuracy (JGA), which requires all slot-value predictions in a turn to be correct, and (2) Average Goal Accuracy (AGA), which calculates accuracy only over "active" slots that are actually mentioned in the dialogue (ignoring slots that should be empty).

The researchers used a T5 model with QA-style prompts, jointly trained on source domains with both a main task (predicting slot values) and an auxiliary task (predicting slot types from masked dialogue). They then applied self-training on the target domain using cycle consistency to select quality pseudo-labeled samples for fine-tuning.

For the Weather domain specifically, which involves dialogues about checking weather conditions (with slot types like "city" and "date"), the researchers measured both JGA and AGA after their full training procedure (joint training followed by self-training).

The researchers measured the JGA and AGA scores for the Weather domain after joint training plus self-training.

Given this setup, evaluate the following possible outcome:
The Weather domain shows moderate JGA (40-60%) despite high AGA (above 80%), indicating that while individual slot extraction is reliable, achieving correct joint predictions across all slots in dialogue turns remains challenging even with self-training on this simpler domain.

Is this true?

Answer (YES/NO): NO